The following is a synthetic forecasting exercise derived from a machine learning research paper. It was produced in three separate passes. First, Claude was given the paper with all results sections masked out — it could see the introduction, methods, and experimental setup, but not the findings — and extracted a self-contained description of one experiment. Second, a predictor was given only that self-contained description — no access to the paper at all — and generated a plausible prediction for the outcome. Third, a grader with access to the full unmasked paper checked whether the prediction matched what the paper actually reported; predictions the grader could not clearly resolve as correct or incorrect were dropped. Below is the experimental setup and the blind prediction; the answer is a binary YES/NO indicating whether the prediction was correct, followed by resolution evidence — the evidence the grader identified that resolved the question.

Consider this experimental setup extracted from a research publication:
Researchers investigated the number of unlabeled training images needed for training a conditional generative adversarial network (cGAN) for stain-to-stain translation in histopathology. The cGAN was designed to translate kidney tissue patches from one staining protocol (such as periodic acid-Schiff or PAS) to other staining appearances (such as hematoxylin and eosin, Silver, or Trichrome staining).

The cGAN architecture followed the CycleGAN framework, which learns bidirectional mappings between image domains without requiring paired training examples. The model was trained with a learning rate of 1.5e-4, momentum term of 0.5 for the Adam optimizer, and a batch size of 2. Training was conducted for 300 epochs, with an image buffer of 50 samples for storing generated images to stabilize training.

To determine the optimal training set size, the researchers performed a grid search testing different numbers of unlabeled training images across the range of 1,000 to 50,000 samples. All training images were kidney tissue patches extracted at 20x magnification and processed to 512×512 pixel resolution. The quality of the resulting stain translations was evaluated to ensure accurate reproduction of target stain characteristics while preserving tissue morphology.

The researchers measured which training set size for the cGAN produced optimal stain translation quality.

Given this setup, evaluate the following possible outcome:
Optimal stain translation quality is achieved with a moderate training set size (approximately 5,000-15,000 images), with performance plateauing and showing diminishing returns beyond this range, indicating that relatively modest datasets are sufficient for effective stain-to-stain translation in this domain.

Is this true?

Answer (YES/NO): YES